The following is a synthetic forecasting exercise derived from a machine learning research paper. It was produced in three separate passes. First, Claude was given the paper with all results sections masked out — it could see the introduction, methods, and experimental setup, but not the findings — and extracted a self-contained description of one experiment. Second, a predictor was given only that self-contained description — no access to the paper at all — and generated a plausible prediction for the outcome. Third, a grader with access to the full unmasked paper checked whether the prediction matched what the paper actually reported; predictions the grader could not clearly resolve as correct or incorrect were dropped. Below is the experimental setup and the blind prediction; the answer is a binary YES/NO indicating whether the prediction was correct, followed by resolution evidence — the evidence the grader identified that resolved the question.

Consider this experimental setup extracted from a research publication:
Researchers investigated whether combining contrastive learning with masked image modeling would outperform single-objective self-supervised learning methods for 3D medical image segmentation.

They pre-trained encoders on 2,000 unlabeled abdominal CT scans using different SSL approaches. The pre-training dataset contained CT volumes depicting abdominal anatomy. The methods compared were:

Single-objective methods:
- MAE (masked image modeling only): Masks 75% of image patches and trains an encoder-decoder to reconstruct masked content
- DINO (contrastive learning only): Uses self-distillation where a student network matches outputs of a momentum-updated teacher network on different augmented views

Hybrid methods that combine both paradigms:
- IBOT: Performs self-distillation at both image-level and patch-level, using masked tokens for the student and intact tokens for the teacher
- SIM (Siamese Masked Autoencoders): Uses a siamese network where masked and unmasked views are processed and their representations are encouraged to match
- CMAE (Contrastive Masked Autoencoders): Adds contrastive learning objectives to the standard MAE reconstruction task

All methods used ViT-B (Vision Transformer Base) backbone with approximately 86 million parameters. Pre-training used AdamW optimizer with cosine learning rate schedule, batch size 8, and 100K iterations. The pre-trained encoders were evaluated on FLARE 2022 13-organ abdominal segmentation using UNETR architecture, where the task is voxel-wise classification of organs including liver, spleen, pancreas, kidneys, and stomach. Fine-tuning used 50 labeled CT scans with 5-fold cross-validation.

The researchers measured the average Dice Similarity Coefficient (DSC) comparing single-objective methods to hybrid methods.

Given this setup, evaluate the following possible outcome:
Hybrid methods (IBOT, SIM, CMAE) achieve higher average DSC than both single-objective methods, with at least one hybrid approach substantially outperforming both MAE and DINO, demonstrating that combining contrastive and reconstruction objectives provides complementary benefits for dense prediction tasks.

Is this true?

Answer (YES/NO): NO